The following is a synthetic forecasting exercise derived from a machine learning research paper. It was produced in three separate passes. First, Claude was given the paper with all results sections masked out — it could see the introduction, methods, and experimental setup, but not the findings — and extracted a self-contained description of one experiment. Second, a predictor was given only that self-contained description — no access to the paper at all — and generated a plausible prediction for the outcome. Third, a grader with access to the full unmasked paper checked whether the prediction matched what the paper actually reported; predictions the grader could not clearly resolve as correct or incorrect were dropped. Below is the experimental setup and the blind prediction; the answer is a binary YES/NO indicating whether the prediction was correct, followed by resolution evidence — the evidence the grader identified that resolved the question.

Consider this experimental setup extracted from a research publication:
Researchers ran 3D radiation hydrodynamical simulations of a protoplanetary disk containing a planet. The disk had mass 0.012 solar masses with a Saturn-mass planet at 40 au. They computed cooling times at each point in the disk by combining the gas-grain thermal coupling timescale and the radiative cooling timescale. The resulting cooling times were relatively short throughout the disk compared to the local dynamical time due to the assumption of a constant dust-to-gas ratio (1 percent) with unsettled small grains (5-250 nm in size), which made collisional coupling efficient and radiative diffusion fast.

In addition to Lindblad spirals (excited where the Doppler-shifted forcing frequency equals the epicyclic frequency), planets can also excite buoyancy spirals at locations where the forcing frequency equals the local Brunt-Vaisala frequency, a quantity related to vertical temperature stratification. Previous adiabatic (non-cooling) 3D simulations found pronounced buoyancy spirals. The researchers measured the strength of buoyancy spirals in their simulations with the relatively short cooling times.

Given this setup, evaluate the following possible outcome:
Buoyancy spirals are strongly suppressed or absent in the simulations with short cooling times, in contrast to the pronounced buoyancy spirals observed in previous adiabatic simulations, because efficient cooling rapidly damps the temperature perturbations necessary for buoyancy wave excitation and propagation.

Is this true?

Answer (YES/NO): YES